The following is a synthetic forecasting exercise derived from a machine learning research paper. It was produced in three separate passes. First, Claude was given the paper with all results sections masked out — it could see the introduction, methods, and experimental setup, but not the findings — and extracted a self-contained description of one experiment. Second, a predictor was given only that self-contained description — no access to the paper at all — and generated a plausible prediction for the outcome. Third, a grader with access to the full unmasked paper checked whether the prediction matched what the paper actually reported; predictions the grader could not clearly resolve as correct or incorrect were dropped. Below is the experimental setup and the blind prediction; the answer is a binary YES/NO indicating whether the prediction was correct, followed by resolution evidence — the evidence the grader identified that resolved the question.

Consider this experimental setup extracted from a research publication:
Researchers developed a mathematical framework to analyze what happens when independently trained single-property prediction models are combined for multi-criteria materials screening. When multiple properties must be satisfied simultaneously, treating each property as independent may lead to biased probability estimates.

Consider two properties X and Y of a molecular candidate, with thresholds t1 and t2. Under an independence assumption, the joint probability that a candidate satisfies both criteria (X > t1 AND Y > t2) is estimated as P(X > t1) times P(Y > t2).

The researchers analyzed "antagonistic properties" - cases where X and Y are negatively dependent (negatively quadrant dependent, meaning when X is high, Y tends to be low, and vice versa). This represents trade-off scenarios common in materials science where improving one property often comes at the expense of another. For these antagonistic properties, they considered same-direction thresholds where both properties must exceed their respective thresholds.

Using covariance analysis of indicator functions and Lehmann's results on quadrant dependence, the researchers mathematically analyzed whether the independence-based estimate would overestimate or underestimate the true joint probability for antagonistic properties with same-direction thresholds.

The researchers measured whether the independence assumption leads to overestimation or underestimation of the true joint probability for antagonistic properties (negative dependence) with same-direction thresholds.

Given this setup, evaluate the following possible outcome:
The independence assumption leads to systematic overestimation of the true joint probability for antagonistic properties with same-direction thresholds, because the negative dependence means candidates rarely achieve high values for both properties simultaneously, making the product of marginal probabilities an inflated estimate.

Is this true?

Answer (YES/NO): YES